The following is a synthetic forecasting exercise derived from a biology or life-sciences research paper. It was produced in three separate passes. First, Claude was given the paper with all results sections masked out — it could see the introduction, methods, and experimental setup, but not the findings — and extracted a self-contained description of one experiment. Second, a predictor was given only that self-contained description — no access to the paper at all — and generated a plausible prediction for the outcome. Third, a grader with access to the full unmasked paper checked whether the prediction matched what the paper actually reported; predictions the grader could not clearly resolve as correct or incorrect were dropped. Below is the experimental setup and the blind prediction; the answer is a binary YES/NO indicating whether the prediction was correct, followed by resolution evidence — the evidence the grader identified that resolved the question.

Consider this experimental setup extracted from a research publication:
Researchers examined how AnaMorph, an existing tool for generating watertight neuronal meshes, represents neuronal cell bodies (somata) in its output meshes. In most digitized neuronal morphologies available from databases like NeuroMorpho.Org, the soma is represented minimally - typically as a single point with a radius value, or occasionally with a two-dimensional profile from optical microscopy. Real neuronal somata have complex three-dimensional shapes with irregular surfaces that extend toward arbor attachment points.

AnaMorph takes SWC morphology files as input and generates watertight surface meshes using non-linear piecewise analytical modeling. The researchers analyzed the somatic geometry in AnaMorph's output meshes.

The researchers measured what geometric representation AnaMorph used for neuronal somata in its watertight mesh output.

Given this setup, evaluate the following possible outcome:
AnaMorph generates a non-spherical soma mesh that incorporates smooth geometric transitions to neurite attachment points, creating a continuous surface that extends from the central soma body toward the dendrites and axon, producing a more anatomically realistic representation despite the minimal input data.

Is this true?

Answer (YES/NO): NO